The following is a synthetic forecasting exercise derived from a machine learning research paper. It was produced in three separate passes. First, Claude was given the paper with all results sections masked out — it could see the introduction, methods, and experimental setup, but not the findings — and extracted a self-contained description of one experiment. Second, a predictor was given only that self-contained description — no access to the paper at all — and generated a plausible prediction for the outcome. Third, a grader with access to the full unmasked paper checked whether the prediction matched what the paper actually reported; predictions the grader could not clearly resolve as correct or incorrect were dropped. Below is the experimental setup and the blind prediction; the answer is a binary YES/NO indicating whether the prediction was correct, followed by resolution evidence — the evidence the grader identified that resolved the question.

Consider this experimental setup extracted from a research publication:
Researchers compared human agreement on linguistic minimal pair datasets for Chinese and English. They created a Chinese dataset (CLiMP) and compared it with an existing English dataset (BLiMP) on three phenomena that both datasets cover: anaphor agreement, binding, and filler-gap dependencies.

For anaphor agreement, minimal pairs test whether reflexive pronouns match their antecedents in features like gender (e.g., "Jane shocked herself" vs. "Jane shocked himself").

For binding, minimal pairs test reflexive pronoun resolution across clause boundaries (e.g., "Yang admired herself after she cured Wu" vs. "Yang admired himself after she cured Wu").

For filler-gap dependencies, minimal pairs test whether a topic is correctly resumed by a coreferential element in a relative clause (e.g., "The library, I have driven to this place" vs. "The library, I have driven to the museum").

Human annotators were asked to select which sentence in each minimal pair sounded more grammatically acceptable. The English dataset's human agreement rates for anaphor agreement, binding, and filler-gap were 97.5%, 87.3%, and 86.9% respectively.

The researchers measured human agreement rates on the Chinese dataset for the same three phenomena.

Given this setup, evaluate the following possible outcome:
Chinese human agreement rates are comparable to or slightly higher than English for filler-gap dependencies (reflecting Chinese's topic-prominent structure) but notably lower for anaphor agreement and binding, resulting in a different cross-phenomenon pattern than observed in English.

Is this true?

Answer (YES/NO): NO